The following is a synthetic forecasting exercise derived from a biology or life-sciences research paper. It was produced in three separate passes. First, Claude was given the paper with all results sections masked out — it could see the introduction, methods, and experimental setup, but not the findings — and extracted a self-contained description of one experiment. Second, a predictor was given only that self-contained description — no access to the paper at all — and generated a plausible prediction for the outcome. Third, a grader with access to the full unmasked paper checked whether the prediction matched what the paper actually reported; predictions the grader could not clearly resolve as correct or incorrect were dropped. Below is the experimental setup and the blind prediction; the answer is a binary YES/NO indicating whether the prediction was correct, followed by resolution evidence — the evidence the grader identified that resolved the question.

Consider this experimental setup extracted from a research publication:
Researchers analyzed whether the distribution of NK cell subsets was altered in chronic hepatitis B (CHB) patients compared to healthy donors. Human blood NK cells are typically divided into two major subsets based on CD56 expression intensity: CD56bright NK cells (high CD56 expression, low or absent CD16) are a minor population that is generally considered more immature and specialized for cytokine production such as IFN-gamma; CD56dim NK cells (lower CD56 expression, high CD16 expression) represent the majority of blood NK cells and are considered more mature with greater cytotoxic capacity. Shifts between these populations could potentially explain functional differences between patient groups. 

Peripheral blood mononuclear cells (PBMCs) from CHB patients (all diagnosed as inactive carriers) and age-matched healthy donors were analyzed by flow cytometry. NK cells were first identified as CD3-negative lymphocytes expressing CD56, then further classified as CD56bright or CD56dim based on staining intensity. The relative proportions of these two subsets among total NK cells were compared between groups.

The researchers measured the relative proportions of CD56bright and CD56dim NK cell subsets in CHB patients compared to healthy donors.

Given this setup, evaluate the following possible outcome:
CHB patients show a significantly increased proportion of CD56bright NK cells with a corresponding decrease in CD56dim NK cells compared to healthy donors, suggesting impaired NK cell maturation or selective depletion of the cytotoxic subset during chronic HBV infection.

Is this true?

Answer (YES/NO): NO